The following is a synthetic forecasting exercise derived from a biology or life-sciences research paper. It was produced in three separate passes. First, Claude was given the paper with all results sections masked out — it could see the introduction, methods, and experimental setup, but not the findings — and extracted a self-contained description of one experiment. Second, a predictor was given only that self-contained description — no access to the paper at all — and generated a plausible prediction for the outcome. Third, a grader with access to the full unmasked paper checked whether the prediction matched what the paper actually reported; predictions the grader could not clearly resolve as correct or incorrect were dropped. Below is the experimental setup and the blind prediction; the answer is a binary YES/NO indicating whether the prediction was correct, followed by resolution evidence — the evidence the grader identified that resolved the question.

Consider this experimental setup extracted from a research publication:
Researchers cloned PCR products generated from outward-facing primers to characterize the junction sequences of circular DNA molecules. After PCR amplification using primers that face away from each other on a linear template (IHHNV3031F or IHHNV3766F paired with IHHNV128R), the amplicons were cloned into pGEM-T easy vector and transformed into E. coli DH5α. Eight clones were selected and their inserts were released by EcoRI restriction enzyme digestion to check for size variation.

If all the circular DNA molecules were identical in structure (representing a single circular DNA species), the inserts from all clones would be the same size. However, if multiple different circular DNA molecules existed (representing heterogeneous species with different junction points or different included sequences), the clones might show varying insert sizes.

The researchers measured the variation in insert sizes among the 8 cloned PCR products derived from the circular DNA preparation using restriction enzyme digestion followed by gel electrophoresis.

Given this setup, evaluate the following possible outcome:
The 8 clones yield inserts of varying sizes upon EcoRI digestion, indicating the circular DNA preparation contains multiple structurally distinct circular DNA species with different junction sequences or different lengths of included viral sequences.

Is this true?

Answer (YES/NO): YES